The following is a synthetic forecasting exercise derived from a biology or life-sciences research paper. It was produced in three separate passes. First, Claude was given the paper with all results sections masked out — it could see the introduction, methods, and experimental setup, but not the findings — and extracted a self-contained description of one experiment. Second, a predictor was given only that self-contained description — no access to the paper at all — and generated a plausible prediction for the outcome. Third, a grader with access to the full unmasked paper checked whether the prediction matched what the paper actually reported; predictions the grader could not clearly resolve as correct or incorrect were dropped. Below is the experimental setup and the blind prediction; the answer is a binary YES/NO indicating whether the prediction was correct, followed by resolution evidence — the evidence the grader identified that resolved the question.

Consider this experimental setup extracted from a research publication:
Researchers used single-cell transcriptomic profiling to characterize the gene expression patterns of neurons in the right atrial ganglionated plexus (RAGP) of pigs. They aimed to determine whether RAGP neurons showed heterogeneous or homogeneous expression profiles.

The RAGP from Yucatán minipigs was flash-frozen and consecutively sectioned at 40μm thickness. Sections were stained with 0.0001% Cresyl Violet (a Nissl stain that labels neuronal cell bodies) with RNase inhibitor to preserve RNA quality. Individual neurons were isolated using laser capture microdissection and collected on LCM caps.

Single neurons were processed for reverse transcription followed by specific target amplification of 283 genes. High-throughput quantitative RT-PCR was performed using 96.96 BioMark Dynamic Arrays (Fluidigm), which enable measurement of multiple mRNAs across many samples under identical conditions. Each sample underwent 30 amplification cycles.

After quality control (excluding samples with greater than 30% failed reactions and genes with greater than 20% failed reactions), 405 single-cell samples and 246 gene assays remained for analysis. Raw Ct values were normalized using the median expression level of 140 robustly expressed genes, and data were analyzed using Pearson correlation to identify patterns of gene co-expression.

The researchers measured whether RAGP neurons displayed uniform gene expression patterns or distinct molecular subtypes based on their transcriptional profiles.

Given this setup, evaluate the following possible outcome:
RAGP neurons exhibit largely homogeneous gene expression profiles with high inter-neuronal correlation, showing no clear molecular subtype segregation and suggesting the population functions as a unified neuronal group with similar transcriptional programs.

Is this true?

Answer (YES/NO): NO